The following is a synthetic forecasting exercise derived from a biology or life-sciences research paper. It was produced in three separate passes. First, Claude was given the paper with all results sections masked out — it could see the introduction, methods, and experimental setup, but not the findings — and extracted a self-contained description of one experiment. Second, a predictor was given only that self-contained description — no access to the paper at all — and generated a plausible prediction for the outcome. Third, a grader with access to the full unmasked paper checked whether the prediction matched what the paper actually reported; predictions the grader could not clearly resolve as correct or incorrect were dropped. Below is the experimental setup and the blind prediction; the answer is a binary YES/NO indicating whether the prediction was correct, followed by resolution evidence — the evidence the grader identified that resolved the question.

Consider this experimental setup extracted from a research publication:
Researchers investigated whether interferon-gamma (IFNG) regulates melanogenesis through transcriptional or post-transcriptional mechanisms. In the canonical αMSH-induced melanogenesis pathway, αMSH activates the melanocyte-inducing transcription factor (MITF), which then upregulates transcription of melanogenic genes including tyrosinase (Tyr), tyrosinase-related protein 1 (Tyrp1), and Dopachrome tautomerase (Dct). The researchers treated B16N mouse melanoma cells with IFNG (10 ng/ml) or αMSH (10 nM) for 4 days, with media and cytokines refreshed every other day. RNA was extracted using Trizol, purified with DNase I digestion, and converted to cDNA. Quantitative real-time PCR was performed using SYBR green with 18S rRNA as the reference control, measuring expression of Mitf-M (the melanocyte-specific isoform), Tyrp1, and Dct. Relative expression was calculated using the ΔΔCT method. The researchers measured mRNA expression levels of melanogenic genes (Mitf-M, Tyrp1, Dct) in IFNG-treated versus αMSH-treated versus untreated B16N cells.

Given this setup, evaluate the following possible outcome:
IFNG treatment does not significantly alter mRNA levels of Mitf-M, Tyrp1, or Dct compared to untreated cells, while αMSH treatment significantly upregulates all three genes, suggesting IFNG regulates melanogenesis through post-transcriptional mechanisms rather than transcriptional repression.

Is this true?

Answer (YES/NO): NO